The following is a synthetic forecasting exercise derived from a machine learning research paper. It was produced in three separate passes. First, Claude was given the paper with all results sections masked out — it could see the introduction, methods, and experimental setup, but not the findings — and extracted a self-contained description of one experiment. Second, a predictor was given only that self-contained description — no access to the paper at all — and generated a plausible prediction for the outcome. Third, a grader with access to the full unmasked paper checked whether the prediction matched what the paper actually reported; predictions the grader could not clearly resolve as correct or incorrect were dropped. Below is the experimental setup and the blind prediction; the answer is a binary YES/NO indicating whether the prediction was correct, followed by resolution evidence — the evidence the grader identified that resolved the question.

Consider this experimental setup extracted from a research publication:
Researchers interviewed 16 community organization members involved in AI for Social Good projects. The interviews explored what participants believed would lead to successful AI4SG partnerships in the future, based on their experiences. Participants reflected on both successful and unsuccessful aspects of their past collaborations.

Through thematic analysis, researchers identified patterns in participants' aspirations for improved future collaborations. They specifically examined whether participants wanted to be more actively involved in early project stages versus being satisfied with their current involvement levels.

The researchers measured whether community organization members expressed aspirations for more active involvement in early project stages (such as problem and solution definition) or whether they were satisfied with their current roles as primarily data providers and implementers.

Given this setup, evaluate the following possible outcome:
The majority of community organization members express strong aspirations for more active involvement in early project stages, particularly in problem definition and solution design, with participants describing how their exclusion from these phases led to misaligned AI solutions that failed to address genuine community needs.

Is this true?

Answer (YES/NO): YES